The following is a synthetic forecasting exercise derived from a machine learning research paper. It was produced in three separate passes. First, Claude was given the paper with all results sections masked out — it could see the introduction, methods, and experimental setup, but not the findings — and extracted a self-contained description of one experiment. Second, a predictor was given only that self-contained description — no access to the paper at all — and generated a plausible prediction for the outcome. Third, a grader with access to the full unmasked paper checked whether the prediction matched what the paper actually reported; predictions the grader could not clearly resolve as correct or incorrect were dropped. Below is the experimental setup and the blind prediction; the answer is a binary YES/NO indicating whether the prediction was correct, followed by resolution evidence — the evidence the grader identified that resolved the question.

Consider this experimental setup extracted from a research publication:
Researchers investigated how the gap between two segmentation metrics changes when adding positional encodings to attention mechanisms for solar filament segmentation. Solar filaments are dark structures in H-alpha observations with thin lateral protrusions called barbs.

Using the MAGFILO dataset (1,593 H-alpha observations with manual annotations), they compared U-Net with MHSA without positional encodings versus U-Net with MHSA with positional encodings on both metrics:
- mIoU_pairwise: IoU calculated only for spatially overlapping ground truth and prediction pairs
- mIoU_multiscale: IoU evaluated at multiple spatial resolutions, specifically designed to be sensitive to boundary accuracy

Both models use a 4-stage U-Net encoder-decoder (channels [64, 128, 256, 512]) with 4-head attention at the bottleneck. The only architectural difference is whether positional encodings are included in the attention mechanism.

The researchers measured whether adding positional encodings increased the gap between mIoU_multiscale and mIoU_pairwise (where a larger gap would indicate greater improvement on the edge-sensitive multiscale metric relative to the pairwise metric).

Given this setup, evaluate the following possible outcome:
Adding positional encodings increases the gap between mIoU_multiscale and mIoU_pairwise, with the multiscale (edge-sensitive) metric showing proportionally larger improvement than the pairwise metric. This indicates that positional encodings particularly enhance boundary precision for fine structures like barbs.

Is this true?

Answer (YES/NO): YES